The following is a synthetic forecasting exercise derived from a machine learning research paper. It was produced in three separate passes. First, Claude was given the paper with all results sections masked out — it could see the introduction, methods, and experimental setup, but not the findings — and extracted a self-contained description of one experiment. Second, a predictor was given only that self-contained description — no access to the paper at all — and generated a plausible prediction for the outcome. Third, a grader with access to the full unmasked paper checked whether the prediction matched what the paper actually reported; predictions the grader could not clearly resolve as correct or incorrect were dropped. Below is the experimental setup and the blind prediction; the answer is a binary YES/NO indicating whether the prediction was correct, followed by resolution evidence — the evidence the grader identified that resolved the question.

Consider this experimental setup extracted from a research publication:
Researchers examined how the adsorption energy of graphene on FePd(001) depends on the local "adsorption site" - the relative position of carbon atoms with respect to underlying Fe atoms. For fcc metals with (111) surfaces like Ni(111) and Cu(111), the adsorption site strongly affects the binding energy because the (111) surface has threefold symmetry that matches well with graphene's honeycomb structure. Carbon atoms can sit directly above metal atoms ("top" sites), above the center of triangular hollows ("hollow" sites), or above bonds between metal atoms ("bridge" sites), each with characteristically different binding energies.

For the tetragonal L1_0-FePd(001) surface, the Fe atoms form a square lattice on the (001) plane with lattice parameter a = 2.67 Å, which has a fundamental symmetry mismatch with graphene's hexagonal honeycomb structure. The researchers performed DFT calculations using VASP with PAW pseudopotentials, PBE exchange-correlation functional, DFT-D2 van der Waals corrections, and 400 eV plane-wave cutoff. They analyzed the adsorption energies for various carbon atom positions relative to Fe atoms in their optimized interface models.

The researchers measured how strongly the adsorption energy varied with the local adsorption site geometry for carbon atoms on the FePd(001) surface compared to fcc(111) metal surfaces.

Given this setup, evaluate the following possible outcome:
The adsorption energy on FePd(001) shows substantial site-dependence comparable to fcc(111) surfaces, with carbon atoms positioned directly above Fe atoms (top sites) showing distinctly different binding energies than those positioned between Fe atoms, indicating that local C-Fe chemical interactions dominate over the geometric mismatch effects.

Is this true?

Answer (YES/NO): NO